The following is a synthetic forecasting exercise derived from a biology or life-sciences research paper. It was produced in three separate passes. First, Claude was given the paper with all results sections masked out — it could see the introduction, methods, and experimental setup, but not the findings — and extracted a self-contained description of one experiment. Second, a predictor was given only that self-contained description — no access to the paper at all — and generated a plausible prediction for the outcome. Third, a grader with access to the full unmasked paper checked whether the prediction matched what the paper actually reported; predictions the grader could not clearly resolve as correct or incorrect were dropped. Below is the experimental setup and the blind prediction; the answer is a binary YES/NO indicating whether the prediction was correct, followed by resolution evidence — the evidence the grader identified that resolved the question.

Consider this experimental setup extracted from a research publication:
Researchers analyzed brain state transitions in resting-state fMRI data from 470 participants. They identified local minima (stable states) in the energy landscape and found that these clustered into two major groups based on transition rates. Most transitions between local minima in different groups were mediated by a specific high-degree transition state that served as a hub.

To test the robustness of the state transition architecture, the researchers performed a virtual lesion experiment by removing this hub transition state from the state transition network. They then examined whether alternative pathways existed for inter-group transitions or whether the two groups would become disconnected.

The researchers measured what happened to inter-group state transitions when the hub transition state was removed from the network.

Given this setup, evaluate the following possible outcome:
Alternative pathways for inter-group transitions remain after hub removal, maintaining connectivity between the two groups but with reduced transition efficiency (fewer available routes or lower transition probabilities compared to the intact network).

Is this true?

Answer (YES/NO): NO